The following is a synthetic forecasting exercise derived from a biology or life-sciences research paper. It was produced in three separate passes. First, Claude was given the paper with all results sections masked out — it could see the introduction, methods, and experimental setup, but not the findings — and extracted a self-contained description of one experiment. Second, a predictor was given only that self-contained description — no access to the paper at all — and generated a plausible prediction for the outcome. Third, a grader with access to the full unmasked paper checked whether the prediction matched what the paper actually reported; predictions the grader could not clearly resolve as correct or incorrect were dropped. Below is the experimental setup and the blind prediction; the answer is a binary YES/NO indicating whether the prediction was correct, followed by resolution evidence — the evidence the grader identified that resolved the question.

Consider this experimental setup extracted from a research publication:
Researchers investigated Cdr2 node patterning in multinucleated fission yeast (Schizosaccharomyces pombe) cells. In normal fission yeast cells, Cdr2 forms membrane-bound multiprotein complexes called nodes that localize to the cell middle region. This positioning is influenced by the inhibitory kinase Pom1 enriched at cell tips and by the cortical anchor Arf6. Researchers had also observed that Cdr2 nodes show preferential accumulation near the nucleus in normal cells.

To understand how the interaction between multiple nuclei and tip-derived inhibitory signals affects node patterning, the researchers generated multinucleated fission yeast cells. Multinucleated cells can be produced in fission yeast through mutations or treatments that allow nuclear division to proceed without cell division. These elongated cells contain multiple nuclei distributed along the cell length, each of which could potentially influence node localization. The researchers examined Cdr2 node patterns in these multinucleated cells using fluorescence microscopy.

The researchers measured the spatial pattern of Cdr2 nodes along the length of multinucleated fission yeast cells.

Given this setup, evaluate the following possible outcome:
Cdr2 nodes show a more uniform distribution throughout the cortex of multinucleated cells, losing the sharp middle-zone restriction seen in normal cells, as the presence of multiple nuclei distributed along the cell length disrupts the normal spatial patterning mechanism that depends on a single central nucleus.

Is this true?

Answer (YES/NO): NO